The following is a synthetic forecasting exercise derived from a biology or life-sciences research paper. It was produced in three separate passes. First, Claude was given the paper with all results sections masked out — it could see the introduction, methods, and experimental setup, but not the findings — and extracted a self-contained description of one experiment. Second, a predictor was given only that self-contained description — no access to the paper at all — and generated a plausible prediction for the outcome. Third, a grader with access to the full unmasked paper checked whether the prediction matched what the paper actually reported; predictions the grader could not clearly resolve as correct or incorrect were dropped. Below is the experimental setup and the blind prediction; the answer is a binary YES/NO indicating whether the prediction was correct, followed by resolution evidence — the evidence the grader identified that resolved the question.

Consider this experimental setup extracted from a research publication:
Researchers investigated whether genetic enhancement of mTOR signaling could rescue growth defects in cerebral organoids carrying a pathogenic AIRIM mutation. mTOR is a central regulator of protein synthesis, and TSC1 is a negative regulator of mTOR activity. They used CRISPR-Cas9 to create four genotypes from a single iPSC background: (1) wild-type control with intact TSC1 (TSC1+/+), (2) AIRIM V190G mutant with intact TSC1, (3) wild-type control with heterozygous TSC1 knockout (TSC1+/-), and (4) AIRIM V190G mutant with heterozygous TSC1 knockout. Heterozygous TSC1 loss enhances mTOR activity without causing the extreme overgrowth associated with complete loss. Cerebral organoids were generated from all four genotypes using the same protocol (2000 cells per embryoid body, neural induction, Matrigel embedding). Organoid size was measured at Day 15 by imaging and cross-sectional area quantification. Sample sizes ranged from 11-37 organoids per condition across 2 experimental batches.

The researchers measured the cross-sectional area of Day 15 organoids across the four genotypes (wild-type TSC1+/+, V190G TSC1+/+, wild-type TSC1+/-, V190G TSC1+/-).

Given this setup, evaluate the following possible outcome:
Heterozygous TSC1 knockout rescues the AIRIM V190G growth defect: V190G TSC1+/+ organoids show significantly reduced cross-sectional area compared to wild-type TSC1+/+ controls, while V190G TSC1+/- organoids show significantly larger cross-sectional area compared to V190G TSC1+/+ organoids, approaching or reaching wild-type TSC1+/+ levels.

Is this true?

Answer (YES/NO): YES